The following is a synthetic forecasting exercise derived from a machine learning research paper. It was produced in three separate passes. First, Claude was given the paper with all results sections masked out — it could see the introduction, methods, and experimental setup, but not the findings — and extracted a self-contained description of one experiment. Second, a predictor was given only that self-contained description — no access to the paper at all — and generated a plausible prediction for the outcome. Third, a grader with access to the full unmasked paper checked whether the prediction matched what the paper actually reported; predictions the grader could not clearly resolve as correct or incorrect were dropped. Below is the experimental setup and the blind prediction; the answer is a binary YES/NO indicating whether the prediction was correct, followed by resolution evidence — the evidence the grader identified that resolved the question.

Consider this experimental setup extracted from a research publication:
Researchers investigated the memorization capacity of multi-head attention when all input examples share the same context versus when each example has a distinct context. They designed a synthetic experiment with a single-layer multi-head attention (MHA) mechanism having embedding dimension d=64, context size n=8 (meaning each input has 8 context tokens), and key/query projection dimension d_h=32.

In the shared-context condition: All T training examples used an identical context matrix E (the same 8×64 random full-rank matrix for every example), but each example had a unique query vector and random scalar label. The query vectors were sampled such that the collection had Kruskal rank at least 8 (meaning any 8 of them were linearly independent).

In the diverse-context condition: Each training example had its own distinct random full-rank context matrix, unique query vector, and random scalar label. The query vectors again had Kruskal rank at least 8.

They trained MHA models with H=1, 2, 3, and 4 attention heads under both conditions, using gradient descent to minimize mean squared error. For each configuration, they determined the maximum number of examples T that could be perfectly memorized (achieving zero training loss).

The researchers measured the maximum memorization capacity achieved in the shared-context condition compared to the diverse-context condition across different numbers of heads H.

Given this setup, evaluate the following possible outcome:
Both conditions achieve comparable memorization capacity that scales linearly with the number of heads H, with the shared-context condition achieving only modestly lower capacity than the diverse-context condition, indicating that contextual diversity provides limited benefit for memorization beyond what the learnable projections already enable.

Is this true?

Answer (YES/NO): NO